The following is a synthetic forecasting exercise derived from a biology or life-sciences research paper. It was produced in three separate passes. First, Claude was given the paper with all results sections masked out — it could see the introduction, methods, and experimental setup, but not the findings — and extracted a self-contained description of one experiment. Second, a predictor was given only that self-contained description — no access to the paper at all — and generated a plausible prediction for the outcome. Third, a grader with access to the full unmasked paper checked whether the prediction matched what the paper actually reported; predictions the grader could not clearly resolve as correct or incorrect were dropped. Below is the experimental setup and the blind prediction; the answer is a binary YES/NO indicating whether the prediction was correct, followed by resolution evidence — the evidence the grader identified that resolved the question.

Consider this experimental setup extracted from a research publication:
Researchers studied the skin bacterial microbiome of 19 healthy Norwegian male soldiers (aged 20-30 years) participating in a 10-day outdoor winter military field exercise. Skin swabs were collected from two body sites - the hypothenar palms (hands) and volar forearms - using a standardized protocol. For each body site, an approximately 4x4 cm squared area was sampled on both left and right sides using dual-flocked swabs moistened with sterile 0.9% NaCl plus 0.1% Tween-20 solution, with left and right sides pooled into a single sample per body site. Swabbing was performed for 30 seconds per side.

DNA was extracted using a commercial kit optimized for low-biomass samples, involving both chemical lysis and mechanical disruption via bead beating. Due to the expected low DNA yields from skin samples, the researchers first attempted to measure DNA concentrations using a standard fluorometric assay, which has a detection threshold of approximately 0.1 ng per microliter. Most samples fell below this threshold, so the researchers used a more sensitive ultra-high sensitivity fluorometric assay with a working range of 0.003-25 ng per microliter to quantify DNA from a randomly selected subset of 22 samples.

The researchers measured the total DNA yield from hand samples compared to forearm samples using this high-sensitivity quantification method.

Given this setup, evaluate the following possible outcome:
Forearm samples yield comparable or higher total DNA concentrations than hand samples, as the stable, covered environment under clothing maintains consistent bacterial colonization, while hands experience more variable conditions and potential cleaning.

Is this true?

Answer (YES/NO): NO